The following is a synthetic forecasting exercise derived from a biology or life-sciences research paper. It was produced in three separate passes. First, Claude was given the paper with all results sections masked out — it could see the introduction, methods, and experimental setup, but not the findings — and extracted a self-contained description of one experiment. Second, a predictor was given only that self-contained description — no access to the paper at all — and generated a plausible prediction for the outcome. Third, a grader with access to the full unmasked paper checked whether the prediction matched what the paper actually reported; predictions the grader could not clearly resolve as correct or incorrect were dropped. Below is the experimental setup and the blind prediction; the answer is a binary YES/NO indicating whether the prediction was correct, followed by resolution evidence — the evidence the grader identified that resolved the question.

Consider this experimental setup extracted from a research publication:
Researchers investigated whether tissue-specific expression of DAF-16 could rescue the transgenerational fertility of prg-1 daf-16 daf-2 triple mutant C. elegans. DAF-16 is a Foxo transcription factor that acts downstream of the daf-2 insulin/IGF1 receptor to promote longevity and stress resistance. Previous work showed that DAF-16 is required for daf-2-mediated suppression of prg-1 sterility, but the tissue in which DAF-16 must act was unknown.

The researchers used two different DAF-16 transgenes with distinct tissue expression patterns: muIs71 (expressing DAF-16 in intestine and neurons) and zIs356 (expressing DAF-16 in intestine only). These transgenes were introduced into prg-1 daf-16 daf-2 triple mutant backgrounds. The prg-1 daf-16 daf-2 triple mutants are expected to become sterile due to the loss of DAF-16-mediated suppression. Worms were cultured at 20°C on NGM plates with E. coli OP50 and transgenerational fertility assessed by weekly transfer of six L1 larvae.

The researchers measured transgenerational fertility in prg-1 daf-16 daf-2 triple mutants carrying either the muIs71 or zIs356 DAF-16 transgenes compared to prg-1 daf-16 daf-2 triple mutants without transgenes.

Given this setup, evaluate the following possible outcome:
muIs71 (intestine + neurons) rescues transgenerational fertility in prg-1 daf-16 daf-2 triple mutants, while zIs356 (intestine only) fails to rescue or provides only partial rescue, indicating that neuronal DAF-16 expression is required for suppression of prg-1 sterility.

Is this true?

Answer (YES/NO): NO